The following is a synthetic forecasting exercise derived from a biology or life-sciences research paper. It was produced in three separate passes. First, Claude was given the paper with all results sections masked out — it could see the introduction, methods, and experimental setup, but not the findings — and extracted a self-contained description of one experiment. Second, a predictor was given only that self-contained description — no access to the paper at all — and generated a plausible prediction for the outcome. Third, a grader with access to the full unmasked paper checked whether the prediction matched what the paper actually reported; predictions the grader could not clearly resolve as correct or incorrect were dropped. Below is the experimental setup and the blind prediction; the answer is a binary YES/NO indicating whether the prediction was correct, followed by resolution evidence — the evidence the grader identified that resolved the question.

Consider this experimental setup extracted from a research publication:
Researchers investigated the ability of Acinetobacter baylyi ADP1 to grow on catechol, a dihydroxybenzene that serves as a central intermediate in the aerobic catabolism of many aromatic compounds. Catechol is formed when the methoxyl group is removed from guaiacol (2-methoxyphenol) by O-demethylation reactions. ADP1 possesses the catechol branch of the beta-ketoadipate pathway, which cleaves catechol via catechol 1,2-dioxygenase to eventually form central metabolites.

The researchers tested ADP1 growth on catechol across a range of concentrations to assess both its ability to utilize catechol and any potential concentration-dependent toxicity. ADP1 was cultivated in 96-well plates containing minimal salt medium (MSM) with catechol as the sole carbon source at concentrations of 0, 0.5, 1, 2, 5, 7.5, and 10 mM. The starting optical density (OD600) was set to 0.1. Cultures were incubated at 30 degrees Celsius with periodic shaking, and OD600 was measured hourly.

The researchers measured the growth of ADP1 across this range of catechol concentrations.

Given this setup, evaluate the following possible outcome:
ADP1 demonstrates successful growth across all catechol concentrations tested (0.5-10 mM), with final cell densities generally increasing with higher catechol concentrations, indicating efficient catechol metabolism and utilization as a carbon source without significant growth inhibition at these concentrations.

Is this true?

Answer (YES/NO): NO